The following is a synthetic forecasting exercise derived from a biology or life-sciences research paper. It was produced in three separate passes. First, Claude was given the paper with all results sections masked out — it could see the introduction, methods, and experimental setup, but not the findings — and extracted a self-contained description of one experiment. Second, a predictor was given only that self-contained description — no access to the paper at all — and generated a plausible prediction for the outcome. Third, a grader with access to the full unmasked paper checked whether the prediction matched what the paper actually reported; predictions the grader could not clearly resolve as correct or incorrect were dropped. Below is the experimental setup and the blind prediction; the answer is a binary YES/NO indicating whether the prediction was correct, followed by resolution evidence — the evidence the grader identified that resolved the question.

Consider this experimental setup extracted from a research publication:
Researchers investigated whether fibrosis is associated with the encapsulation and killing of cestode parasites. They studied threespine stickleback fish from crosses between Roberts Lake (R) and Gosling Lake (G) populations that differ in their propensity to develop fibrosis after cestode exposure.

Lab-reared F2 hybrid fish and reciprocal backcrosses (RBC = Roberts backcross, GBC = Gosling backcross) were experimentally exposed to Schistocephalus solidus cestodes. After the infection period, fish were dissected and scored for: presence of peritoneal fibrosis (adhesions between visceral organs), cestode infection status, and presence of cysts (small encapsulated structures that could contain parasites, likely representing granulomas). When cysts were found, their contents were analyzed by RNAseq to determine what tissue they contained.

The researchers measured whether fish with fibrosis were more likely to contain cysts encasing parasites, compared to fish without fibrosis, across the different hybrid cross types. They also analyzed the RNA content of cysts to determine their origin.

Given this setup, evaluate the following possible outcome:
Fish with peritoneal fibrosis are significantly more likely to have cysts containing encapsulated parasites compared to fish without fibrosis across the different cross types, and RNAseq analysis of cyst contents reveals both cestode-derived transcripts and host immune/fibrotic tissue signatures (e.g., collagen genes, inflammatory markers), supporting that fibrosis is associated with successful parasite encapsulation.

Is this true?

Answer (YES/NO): NO